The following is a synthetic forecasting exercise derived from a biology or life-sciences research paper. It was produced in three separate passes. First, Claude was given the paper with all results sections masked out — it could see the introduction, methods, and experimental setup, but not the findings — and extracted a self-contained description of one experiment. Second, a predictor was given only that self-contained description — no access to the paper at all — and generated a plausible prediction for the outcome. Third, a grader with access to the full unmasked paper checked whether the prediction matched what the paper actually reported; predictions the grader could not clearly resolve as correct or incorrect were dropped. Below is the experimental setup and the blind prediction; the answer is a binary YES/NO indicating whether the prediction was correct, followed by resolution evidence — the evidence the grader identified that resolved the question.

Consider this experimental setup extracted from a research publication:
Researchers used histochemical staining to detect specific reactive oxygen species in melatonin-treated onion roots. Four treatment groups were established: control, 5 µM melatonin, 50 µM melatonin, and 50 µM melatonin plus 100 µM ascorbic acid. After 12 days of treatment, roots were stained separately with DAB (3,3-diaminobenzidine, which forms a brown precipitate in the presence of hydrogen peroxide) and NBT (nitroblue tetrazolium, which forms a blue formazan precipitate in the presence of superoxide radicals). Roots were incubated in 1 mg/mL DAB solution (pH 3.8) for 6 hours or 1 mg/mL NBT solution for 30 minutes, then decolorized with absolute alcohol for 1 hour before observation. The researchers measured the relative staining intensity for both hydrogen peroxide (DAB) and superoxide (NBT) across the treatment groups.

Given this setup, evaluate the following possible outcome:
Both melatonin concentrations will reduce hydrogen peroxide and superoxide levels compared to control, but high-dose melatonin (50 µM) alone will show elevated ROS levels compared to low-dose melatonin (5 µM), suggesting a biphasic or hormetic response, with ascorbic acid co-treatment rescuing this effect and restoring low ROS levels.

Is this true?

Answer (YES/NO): NO